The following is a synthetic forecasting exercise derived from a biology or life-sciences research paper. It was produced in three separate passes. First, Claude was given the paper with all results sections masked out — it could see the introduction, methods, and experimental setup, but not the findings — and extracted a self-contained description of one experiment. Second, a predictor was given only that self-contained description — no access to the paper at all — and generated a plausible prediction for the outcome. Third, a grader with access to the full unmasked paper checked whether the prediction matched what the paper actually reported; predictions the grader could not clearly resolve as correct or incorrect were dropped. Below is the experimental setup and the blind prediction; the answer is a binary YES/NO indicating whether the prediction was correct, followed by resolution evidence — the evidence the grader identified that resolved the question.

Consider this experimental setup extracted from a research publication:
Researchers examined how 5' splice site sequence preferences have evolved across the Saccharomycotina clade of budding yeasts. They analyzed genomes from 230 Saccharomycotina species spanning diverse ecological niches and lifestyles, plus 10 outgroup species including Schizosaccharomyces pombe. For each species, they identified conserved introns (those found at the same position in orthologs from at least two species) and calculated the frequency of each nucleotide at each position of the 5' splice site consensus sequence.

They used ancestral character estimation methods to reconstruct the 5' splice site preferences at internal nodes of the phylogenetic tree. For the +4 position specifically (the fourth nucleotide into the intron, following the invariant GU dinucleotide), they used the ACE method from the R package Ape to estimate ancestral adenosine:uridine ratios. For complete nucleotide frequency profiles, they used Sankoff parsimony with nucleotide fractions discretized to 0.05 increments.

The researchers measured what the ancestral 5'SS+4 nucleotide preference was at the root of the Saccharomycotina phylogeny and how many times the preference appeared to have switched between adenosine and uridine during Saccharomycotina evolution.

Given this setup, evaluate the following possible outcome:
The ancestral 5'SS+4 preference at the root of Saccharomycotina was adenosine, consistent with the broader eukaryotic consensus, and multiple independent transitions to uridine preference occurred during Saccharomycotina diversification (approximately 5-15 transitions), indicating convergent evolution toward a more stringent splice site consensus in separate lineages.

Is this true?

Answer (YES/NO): YES